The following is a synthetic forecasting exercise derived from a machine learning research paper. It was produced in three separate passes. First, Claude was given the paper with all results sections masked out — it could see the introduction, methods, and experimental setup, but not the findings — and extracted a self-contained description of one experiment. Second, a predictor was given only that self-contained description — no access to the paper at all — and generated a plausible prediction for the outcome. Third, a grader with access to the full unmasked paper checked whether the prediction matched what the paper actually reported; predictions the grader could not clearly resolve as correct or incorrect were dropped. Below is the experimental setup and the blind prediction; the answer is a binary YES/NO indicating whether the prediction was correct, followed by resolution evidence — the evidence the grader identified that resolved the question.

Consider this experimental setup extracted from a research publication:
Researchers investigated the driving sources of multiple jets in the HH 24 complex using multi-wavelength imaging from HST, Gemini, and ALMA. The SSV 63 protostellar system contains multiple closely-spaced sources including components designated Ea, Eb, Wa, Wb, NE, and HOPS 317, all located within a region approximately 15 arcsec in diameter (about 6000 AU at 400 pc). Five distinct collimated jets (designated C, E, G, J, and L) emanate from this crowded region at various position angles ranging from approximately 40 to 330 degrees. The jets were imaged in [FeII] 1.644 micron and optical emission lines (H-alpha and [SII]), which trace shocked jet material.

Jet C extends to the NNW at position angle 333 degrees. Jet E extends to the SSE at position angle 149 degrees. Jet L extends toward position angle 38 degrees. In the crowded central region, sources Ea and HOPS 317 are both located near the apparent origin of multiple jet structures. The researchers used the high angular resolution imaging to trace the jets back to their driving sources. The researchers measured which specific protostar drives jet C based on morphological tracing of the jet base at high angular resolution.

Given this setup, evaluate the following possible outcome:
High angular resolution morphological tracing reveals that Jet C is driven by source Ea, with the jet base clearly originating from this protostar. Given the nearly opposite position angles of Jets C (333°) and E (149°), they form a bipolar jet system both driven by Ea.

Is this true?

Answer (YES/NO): YES